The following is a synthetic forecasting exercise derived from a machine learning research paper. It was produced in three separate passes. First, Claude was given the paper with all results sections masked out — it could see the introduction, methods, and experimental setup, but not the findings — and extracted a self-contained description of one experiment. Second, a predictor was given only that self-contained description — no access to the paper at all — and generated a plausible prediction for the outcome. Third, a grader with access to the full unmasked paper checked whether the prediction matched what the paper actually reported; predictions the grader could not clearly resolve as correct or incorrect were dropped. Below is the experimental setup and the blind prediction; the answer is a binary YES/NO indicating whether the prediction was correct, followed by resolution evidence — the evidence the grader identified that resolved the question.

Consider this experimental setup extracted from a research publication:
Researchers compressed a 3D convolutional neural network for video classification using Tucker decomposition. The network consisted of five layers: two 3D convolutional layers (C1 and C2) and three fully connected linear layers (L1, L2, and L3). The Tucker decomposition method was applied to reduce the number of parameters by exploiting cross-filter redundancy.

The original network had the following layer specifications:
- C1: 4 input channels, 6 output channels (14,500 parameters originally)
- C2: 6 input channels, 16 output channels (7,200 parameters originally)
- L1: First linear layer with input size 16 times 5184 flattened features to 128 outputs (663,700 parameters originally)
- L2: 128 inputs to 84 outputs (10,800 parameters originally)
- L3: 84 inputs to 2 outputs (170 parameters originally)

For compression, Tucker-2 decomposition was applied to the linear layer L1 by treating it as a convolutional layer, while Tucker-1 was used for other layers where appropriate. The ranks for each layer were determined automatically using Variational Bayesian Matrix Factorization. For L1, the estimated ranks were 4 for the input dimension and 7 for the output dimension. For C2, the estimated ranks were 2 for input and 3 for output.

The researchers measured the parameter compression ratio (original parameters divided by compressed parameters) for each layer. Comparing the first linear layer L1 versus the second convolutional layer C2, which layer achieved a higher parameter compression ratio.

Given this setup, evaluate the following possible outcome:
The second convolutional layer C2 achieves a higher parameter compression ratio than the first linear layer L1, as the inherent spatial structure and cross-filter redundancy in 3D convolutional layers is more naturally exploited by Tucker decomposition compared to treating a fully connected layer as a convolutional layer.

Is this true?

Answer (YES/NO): NO